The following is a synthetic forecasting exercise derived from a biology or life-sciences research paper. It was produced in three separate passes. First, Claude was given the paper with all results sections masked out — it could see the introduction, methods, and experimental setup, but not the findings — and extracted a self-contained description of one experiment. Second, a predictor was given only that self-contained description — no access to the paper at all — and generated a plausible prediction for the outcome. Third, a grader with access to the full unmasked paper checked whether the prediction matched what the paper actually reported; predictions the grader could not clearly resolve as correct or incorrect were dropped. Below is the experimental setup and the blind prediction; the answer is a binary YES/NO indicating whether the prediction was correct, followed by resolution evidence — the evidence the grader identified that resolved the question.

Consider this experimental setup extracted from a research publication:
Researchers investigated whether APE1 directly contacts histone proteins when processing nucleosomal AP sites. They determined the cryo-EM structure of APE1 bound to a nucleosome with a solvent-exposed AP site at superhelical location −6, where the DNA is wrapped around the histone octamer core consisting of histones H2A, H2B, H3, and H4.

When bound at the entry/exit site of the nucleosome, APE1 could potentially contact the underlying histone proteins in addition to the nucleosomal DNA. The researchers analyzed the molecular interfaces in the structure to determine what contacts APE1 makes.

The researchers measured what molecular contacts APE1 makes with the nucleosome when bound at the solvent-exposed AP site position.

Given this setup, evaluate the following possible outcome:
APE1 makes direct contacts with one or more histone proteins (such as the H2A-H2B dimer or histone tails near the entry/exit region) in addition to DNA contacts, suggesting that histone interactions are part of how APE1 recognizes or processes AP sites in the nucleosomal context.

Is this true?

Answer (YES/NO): NO